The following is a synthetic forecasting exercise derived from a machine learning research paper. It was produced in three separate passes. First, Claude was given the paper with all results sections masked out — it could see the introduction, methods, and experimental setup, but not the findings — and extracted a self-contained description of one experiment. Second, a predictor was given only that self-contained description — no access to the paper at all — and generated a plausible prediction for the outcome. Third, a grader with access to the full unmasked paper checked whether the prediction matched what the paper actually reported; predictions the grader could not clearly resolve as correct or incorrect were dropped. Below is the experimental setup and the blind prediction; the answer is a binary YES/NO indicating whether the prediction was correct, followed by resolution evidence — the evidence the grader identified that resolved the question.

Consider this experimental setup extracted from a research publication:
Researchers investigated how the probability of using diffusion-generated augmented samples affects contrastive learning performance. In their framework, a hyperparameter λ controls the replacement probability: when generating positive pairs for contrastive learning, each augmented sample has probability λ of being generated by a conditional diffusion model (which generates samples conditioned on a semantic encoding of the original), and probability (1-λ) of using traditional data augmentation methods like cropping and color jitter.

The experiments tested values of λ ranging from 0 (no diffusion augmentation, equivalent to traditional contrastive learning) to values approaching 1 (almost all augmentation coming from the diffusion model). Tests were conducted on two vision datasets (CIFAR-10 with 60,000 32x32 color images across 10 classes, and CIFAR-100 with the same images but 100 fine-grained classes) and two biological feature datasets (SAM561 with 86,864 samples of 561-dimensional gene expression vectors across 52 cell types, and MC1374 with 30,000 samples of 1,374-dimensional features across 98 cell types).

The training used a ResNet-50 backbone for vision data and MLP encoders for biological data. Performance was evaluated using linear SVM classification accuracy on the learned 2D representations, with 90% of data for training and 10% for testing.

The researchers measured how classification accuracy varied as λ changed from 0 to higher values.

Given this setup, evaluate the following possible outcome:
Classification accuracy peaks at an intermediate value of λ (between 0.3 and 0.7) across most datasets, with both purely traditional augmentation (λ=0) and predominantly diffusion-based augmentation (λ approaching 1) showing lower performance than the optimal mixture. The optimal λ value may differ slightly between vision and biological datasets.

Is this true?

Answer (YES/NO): NO